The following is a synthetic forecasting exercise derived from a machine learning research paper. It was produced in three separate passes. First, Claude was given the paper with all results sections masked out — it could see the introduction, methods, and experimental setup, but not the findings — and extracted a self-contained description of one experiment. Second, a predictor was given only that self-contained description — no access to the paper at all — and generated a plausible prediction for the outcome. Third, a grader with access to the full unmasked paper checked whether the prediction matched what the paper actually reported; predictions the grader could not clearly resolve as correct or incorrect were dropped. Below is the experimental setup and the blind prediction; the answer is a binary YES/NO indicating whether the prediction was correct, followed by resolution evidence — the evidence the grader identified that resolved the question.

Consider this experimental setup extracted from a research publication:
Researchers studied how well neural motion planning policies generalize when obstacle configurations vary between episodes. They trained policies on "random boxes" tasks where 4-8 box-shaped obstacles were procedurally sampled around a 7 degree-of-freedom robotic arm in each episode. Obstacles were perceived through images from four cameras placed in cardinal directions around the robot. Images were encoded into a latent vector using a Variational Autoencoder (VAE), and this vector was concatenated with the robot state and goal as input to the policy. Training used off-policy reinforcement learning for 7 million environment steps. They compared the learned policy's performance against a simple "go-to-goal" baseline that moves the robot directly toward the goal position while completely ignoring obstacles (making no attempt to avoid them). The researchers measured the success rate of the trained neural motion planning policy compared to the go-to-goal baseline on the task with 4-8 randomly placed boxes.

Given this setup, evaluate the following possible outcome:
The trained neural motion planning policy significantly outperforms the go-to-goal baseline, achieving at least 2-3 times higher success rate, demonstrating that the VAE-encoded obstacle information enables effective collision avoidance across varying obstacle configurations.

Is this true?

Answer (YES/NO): NO